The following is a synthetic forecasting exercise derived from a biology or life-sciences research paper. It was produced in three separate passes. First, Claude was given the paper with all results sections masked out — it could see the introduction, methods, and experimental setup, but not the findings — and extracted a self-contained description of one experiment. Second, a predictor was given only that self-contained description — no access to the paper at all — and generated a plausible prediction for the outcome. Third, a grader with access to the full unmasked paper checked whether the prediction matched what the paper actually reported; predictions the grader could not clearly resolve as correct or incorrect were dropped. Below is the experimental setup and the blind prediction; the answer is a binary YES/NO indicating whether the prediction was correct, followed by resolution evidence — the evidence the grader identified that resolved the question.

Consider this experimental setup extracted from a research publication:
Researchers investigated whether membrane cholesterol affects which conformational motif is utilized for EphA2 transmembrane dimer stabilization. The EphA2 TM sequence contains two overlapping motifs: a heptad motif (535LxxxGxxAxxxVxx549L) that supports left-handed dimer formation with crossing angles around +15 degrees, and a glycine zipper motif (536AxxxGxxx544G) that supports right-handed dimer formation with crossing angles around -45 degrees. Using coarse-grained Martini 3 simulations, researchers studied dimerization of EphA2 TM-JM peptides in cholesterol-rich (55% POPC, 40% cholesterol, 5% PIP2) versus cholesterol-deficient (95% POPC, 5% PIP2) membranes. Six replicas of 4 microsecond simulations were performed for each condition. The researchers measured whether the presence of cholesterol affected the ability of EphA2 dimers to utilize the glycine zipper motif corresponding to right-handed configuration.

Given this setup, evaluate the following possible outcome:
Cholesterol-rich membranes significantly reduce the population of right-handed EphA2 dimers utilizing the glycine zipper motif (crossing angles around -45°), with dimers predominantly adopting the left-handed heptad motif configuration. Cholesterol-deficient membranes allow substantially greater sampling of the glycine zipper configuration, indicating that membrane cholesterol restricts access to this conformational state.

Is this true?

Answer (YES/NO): NO